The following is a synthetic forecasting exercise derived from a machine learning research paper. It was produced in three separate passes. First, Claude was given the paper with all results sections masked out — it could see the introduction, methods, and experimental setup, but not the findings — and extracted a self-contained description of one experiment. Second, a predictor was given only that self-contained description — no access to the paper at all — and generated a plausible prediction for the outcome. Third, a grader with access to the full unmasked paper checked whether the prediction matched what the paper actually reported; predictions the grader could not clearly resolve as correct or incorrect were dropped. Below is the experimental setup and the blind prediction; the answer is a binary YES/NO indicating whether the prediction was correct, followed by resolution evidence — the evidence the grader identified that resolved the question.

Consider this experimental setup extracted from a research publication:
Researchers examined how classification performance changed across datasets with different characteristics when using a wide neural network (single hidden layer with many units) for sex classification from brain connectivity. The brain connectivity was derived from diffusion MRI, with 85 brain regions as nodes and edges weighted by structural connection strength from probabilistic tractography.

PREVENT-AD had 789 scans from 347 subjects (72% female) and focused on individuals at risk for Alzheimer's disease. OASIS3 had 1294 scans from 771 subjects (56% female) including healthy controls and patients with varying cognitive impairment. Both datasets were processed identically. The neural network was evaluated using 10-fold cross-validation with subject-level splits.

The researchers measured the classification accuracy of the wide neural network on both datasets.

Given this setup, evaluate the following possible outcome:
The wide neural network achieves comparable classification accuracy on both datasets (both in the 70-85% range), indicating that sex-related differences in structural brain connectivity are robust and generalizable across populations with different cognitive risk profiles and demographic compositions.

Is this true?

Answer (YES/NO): NO